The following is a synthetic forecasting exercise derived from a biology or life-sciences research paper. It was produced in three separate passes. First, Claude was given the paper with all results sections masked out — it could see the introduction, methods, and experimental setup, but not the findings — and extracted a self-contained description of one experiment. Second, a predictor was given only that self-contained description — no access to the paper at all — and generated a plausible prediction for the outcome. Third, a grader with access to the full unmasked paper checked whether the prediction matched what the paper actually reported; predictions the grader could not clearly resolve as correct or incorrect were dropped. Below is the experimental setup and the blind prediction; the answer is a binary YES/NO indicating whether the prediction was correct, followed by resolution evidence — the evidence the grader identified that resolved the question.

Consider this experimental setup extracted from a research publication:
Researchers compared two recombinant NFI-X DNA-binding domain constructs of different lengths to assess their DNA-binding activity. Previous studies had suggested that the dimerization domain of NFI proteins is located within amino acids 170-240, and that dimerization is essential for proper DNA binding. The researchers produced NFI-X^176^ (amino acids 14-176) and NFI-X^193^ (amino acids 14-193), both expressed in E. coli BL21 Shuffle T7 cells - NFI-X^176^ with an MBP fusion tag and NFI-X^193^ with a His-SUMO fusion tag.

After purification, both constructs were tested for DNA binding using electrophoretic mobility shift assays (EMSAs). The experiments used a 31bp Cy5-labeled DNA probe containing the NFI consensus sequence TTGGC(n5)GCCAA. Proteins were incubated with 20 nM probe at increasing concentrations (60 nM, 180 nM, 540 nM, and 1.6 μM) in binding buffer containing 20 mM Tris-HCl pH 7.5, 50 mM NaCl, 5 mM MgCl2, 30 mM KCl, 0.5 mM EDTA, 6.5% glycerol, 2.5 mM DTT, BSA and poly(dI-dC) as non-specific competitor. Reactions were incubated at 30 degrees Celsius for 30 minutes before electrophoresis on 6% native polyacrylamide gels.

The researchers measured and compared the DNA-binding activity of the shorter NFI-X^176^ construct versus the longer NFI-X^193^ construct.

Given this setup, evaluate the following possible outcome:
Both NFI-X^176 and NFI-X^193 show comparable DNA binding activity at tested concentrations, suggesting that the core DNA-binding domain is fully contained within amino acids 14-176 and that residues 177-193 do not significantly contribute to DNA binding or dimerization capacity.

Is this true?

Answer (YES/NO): NO